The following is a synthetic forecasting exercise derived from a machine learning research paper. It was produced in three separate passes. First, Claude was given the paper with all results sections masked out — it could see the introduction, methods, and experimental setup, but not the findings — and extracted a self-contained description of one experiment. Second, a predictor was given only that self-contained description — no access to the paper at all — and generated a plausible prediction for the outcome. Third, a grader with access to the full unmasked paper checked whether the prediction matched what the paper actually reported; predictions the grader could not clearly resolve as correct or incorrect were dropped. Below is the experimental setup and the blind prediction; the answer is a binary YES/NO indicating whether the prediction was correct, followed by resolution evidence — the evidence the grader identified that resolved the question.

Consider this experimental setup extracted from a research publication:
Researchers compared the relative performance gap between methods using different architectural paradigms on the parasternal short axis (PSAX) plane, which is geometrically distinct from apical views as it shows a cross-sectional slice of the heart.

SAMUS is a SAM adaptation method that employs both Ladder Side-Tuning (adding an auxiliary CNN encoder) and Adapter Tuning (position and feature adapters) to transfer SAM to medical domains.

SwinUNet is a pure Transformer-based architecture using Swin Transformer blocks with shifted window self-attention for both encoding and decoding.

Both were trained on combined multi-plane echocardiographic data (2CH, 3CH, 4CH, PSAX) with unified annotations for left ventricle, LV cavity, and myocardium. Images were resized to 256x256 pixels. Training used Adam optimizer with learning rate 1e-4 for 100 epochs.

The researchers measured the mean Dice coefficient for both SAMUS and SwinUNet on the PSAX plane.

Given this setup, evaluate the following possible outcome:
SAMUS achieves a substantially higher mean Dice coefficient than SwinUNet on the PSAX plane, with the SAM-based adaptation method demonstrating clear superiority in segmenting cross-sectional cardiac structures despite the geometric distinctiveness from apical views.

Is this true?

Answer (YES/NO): YES